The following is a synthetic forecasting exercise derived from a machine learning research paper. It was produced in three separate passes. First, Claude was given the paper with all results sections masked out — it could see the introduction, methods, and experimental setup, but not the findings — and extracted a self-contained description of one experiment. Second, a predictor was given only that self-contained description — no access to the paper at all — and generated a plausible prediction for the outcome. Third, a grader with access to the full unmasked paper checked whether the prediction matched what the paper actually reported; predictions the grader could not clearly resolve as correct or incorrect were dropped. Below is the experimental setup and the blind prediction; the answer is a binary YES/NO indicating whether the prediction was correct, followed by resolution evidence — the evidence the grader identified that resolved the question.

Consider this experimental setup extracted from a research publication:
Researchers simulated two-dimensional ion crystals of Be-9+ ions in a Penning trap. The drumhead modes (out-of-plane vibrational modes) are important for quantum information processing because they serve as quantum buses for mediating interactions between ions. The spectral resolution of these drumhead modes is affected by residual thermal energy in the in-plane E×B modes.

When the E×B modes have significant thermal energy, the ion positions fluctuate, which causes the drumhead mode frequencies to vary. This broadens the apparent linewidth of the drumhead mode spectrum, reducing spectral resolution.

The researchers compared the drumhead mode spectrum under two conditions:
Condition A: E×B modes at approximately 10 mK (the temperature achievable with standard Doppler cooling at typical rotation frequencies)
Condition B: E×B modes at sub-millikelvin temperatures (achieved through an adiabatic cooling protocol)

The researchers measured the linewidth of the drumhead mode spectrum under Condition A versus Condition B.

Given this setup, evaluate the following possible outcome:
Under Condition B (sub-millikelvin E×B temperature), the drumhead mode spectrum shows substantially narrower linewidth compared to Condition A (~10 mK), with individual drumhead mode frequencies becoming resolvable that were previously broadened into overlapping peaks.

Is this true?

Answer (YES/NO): YES